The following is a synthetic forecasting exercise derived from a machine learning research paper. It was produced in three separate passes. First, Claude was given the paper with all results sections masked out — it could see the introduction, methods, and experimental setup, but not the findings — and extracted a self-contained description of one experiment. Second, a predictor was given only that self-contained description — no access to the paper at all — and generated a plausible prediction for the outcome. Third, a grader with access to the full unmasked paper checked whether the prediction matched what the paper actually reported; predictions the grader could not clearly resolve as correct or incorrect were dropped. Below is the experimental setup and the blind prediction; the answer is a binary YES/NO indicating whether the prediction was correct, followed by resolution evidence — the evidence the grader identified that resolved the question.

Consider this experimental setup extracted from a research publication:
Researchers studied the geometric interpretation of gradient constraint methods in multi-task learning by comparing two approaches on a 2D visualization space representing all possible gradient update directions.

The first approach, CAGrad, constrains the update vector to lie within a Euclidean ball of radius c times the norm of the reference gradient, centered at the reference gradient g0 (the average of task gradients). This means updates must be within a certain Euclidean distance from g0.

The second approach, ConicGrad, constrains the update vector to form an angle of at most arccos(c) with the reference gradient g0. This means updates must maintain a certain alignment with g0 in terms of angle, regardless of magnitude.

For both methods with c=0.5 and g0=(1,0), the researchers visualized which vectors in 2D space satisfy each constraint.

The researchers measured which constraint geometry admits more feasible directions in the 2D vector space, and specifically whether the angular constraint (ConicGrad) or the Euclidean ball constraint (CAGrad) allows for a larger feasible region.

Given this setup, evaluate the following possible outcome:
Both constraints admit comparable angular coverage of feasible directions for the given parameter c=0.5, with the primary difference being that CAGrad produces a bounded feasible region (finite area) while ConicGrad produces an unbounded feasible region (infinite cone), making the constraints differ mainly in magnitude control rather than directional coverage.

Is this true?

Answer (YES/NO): NO